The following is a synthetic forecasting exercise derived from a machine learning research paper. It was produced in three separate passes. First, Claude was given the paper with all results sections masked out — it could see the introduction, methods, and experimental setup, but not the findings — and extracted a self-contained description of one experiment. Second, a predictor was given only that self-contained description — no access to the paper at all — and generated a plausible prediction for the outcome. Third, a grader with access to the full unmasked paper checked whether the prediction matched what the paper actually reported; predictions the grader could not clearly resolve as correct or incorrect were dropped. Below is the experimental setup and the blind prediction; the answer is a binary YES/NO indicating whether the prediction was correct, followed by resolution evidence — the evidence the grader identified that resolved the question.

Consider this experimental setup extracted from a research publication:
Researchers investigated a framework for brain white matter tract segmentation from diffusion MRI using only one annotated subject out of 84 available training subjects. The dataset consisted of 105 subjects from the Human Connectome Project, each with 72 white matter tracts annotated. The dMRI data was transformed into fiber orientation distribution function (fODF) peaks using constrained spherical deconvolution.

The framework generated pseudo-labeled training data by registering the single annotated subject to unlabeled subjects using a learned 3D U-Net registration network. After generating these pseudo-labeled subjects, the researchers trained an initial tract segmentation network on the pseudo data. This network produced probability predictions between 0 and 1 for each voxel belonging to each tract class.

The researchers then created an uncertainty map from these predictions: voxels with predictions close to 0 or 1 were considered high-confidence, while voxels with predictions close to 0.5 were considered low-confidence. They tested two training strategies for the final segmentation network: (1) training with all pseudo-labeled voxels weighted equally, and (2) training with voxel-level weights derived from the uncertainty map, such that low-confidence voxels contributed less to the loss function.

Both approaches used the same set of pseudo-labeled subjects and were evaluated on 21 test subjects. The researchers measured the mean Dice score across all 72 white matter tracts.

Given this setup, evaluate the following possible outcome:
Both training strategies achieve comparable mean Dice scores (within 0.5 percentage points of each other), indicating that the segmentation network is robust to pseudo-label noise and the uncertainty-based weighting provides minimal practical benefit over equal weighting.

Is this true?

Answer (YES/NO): NO